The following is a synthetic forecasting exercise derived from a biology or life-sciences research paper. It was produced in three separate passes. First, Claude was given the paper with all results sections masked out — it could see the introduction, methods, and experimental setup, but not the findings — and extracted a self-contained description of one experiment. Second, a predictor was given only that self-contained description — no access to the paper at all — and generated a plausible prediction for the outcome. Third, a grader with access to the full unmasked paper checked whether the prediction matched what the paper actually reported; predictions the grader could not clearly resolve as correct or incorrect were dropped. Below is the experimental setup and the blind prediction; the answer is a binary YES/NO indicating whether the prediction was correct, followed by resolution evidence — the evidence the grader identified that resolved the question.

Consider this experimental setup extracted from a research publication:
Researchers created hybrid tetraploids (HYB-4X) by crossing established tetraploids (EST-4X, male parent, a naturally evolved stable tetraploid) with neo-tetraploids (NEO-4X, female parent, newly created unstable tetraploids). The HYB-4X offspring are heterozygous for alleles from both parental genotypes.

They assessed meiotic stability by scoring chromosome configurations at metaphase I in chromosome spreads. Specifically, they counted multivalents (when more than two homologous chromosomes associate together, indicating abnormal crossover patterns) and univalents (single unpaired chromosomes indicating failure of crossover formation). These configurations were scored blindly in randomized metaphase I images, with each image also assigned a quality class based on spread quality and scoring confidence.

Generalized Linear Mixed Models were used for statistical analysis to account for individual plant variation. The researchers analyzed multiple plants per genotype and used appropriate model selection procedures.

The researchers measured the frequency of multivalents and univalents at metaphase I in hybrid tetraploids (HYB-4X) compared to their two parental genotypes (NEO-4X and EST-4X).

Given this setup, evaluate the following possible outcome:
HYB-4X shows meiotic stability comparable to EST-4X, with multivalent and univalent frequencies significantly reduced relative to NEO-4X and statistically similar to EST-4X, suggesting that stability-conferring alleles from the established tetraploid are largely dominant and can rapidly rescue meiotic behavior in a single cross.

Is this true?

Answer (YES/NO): NO